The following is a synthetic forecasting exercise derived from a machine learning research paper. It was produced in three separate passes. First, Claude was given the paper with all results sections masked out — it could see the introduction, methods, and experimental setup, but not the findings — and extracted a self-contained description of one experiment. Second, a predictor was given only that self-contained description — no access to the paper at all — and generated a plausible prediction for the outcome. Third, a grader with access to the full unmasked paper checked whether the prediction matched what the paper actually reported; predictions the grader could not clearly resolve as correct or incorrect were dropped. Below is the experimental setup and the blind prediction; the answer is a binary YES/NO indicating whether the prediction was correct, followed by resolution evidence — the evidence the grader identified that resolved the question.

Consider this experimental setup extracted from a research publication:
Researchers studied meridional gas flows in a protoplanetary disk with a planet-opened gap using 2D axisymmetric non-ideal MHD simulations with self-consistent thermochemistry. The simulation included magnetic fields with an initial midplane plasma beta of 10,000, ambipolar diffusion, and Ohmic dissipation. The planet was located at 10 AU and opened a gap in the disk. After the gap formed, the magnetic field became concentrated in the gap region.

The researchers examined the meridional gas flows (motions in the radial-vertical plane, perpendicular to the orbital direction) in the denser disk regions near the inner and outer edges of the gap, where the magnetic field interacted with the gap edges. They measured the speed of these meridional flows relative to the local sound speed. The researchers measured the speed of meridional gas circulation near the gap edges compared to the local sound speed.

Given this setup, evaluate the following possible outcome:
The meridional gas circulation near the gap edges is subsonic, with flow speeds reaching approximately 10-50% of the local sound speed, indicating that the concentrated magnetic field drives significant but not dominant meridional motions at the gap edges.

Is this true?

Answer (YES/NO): NO